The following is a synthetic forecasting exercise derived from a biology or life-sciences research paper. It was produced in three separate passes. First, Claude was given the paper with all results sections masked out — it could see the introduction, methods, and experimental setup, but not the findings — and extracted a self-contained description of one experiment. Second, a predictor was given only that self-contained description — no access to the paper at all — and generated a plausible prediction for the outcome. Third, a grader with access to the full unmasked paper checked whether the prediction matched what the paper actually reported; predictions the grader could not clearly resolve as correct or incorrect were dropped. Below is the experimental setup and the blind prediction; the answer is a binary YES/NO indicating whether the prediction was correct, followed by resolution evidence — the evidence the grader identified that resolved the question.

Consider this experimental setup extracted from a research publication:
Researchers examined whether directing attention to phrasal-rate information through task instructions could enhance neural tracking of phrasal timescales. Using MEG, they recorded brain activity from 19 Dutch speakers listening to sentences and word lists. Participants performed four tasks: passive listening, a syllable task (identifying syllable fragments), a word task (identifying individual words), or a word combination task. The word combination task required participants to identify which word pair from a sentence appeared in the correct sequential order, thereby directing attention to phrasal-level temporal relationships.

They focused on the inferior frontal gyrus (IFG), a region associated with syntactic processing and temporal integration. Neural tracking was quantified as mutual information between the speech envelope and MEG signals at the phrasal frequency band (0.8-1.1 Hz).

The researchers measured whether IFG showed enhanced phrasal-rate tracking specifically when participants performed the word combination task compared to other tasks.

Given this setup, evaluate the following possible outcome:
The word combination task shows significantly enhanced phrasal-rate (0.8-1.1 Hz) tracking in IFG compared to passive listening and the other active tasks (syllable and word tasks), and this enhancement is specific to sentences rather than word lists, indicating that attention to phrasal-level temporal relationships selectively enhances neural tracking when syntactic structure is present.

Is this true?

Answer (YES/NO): NO